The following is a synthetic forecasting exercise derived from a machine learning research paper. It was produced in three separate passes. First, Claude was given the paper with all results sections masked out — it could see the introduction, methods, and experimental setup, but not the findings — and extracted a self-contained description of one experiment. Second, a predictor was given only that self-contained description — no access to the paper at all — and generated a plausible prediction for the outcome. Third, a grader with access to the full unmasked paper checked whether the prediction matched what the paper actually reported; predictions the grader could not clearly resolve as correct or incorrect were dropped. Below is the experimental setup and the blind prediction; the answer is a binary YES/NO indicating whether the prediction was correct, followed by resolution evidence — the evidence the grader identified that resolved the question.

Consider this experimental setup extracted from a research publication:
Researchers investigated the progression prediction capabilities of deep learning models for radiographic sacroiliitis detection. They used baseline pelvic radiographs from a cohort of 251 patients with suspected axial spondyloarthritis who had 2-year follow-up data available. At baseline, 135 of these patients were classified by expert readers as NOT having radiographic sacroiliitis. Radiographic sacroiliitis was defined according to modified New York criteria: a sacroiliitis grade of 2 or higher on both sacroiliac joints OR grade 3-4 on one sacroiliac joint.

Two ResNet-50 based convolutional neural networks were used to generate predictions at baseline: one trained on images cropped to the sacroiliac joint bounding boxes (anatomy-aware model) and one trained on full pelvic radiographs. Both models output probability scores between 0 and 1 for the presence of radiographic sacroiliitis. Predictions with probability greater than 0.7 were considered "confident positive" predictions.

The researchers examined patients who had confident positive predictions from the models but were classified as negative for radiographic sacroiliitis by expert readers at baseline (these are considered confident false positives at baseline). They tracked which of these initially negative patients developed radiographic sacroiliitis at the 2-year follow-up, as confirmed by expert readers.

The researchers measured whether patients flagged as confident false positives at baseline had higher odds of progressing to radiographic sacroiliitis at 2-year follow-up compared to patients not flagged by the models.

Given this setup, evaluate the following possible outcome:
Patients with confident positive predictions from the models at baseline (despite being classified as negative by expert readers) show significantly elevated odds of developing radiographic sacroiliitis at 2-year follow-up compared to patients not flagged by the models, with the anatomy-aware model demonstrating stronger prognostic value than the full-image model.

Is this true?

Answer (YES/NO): NO